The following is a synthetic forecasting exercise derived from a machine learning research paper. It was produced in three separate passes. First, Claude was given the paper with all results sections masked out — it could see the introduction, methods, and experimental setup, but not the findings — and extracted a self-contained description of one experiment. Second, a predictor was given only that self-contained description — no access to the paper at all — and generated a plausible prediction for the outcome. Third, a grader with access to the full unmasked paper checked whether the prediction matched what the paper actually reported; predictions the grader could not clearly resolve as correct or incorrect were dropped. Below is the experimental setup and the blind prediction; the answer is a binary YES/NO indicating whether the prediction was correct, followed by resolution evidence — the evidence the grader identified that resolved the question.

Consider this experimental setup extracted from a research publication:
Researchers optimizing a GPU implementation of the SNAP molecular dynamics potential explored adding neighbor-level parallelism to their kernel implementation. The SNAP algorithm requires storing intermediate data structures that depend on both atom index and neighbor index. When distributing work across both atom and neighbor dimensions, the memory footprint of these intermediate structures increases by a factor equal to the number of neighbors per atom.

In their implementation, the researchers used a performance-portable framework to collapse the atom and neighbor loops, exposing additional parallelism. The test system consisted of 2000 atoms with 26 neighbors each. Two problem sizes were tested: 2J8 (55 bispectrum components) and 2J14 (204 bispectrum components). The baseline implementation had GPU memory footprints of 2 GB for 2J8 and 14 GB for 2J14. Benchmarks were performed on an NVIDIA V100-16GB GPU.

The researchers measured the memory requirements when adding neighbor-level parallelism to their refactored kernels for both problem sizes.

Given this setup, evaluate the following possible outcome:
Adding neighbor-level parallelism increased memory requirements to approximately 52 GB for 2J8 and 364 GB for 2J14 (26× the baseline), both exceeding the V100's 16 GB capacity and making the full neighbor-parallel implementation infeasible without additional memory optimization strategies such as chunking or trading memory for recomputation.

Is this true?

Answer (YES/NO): NO